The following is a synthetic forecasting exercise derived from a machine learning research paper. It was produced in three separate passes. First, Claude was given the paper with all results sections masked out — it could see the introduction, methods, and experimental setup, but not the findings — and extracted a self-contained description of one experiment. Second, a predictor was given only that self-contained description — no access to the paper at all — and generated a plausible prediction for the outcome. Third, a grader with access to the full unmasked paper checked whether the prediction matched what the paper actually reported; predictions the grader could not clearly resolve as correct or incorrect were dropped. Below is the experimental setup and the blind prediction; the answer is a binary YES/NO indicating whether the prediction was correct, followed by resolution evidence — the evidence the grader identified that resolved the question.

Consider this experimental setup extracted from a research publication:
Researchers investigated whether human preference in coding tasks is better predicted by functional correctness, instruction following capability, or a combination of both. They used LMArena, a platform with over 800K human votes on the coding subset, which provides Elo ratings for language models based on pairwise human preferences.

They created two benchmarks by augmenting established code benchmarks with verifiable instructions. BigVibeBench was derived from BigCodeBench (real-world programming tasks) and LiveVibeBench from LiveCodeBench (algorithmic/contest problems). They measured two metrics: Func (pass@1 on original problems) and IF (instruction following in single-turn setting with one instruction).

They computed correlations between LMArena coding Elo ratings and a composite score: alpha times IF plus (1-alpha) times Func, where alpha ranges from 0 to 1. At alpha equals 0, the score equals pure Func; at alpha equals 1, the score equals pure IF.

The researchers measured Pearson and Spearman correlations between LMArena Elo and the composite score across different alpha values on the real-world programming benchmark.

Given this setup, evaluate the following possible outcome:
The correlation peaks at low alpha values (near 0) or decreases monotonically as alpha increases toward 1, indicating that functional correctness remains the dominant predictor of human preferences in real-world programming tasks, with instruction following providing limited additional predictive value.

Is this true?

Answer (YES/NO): NO